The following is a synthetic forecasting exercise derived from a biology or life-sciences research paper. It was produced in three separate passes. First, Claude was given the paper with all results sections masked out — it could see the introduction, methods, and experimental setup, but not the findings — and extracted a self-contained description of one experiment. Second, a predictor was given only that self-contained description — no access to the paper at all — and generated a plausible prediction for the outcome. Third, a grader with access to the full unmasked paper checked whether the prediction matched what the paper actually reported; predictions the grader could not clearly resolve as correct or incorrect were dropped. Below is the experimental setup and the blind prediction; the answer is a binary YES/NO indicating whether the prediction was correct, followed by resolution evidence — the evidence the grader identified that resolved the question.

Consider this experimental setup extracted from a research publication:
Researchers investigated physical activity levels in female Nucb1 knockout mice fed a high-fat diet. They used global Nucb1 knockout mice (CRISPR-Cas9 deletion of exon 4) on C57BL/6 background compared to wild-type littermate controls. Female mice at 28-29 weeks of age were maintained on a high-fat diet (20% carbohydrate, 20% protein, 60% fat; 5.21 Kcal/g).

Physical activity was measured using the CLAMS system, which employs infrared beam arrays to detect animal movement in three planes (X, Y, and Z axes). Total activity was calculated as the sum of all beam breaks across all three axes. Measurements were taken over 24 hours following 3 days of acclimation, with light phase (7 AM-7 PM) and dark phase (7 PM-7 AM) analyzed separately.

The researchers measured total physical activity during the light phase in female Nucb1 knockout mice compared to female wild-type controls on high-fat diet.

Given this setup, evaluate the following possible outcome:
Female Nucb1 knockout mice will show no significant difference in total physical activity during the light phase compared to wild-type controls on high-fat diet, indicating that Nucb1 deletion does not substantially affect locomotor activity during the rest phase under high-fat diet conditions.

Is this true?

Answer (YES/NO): YES